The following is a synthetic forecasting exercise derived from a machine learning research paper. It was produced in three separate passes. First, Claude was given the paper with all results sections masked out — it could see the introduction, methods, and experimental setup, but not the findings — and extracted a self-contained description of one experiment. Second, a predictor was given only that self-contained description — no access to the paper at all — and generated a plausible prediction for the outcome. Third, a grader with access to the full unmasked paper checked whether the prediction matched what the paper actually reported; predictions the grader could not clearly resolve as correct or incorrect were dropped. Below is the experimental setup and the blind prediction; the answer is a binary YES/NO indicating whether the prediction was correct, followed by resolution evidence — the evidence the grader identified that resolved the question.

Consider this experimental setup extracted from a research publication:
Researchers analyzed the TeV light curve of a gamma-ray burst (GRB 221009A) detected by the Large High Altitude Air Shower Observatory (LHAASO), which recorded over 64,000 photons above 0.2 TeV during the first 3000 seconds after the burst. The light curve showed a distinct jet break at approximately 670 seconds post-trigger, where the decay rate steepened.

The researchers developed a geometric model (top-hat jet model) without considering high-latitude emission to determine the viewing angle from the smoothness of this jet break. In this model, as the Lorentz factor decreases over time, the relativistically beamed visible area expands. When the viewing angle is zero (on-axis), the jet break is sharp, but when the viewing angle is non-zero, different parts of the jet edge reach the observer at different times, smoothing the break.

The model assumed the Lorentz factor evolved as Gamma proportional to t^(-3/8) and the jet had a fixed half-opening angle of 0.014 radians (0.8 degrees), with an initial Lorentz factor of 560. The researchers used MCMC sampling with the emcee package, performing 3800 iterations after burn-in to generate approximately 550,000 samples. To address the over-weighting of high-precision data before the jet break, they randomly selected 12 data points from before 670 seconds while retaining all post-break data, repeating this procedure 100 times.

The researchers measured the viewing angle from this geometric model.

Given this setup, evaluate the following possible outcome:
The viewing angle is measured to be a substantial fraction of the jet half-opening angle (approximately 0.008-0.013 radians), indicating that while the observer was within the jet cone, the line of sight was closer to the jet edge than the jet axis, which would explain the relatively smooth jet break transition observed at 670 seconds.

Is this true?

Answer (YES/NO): NO